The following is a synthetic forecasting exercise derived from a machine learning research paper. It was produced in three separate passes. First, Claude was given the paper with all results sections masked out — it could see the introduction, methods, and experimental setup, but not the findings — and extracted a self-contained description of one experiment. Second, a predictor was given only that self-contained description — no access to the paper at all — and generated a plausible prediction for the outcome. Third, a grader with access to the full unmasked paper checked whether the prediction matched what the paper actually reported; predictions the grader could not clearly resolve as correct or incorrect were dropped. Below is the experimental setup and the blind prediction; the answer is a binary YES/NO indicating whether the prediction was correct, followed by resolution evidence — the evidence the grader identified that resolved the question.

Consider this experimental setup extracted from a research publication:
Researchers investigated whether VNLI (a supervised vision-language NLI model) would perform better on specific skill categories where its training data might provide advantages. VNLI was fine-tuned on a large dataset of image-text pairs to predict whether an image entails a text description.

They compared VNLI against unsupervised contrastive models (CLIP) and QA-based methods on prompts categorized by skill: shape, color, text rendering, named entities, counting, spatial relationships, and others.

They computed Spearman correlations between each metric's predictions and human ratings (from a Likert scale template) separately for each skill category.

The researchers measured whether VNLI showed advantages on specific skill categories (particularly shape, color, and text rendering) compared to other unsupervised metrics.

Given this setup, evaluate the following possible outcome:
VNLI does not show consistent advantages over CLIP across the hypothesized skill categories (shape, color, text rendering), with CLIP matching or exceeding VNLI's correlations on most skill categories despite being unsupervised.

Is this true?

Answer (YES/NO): NO